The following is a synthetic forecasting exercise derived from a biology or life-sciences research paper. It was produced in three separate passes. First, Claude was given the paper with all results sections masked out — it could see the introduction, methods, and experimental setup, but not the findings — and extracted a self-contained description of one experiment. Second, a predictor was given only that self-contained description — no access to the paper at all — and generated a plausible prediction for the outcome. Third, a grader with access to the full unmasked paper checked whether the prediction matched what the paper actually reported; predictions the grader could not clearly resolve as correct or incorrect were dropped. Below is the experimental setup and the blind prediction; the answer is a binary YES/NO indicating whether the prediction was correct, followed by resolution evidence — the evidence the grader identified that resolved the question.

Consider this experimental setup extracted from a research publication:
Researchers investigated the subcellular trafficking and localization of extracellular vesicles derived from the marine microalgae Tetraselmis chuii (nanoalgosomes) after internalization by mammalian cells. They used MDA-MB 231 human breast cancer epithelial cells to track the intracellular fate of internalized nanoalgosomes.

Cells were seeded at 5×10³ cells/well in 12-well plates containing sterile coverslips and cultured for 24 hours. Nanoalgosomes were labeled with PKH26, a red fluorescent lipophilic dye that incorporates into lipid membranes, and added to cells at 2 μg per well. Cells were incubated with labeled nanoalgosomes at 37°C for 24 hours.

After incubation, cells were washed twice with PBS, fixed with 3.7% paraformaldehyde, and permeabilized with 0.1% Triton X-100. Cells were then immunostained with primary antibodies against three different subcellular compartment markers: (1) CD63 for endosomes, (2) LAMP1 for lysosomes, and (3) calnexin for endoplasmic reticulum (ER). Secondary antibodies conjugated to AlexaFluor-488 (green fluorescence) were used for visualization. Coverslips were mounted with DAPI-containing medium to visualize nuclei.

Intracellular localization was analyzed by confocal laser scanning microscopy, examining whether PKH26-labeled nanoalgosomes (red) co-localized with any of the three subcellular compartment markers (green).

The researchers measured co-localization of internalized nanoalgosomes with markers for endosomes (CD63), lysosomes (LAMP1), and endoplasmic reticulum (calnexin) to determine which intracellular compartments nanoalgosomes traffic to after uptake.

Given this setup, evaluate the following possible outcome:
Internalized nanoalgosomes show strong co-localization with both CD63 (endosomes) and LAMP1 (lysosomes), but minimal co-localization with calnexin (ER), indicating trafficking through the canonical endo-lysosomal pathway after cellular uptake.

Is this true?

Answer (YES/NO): NO